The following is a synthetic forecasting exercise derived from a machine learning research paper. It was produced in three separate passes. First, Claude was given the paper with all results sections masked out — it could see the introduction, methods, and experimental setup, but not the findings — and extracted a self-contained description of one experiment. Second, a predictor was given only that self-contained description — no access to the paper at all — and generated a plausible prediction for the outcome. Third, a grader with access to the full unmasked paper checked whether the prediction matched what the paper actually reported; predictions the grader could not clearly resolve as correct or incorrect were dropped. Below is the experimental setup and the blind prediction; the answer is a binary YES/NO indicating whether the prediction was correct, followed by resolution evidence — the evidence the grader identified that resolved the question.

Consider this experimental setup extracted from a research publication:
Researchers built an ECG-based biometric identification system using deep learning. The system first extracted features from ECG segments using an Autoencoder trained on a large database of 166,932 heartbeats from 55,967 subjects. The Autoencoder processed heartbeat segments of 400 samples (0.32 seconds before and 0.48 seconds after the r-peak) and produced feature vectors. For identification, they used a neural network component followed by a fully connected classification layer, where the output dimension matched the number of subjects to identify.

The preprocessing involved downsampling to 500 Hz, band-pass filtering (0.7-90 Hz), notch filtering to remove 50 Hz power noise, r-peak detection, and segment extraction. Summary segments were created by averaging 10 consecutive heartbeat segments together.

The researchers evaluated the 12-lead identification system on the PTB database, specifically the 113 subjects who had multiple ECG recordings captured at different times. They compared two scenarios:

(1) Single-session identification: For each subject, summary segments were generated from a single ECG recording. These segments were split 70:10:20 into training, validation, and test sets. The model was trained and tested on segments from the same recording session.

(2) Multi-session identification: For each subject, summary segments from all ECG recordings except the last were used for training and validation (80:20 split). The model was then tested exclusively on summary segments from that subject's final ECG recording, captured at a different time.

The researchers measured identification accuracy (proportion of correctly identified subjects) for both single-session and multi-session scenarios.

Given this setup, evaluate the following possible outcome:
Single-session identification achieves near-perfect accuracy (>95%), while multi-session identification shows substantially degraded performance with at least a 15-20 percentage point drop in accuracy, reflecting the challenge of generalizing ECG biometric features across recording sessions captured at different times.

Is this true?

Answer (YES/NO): NO